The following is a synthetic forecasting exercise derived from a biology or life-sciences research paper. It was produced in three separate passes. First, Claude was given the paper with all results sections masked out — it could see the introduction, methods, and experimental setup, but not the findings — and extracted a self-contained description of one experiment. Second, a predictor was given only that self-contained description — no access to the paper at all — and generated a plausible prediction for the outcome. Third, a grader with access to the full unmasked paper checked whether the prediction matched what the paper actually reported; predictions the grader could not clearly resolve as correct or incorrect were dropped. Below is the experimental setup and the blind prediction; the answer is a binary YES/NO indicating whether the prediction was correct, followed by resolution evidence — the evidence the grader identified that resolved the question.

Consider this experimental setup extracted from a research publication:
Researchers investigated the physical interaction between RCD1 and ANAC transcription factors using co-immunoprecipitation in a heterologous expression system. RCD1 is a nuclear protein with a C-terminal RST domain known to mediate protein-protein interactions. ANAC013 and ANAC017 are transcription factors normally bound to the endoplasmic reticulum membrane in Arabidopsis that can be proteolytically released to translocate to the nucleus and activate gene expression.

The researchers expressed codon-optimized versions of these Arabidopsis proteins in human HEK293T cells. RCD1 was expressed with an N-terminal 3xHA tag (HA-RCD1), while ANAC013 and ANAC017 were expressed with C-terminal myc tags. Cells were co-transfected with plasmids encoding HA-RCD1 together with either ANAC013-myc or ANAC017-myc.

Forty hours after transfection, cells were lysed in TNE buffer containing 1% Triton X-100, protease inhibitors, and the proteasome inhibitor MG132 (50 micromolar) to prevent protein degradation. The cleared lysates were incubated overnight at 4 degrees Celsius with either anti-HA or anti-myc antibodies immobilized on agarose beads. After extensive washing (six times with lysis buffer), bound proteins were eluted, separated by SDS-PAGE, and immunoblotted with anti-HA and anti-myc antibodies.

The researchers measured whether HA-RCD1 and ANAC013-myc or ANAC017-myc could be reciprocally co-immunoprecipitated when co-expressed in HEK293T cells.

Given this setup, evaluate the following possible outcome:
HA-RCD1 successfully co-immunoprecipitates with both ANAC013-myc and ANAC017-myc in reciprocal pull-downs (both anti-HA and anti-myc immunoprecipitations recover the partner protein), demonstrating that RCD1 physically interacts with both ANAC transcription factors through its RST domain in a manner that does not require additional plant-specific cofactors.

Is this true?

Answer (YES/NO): YES